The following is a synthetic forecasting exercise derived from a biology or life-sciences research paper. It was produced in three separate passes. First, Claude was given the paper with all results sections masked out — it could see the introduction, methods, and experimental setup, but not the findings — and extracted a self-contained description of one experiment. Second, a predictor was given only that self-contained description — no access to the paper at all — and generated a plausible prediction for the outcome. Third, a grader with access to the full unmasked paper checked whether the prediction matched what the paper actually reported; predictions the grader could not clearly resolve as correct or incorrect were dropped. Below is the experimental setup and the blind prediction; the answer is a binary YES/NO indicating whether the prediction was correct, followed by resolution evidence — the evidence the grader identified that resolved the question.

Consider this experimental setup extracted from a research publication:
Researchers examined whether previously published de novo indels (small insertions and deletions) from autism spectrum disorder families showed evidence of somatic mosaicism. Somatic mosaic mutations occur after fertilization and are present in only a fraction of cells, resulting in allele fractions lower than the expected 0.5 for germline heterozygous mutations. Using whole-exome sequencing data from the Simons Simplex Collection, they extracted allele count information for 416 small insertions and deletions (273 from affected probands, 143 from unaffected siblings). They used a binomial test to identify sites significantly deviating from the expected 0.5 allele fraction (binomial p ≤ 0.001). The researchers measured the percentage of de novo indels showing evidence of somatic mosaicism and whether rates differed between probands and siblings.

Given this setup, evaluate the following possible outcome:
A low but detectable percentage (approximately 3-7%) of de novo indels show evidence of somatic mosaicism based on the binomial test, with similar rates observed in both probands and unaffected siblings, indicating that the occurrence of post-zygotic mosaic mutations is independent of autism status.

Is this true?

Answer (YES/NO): NO